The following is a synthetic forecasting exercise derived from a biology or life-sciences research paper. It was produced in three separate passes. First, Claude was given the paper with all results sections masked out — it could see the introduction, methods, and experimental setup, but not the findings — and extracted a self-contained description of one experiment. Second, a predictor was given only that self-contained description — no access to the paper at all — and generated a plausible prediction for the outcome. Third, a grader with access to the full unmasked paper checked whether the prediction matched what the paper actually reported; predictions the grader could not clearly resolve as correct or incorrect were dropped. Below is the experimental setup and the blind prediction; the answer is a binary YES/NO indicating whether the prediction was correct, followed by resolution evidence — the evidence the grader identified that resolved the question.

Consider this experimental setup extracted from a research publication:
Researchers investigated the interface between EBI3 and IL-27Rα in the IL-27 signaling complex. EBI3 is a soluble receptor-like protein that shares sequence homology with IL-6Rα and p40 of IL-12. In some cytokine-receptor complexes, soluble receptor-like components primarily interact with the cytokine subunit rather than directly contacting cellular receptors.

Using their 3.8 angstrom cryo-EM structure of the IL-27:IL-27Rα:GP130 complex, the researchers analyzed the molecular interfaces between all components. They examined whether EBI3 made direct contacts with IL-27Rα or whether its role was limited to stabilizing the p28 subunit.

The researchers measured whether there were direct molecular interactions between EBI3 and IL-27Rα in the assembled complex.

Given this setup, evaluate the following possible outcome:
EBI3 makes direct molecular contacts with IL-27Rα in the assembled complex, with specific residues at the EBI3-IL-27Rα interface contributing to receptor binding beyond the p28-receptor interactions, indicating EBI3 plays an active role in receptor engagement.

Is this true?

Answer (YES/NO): YES